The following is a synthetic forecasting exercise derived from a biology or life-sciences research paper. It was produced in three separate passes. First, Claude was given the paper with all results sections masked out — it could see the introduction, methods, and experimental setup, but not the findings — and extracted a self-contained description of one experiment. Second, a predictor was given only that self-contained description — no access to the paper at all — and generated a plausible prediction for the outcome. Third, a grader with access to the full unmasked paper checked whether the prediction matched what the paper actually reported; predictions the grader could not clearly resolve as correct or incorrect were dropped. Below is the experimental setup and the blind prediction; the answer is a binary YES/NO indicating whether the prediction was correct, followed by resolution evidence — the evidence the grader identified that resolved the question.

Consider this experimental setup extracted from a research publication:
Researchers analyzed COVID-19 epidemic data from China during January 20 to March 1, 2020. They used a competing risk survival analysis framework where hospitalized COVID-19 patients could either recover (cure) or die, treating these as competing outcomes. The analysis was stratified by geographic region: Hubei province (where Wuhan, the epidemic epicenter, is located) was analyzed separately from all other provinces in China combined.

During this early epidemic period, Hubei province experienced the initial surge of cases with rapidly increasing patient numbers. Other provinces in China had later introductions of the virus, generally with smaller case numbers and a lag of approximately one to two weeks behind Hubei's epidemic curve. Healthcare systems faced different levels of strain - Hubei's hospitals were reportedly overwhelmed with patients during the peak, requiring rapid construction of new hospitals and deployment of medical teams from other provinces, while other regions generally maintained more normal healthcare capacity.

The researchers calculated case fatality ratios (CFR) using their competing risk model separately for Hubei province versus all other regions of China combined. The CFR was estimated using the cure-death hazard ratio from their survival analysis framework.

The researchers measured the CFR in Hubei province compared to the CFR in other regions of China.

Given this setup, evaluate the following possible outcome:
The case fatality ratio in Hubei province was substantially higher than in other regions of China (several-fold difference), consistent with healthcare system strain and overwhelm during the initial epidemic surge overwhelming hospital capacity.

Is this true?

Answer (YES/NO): YES